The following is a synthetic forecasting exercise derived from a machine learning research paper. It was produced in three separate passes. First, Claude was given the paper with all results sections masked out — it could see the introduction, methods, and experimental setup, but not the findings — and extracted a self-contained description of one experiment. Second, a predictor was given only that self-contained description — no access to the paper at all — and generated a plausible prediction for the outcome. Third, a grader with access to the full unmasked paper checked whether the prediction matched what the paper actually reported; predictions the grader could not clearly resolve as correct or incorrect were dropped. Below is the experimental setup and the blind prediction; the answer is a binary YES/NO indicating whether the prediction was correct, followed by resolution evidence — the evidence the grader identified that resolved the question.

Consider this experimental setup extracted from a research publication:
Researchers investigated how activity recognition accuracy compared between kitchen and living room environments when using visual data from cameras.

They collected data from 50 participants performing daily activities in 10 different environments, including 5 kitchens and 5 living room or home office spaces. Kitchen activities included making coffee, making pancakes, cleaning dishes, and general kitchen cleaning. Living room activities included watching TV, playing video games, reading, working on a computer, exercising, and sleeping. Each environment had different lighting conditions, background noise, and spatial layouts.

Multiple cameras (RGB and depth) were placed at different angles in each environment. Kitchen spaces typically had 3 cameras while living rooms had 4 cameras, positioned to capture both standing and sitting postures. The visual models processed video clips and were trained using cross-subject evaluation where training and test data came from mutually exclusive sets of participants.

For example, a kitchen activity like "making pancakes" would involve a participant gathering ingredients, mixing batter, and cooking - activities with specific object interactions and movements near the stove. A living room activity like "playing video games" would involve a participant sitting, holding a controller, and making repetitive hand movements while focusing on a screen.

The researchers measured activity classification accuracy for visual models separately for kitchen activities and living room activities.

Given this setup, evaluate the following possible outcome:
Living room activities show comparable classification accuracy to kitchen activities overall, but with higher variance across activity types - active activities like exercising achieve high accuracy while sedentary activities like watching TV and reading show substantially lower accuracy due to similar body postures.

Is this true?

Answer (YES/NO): NO